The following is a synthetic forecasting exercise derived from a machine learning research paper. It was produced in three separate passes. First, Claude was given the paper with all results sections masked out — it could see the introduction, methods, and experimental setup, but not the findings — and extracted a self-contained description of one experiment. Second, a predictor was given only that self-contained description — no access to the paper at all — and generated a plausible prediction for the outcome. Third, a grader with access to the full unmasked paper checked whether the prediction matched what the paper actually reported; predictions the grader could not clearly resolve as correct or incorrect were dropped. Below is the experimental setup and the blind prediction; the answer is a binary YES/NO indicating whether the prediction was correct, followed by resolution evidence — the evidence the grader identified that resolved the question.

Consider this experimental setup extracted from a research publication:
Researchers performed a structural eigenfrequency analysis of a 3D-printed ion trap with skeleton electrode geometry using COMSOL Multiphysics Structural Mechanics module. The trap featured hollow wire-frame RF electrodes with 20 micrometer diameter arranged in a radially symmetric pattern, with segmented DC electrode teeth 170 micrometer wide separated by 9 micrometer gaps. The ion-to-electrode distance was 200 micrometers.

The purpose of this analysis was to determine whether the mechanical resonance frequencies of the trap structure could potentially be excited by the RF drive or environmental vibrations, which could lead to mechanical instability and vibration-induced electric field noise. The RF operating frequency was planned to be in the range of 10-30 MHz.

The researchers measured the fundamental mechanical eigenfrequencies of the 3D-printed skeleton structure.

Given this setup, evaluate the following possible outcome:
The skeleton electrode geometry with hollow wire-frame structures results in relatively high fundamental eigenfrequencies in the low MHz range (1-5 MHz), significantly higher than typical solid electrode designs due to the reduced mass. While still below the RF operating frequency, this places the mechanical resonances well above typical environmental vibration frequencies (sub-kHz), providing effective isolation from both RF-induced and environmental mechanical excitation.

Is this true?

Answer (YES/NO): NO